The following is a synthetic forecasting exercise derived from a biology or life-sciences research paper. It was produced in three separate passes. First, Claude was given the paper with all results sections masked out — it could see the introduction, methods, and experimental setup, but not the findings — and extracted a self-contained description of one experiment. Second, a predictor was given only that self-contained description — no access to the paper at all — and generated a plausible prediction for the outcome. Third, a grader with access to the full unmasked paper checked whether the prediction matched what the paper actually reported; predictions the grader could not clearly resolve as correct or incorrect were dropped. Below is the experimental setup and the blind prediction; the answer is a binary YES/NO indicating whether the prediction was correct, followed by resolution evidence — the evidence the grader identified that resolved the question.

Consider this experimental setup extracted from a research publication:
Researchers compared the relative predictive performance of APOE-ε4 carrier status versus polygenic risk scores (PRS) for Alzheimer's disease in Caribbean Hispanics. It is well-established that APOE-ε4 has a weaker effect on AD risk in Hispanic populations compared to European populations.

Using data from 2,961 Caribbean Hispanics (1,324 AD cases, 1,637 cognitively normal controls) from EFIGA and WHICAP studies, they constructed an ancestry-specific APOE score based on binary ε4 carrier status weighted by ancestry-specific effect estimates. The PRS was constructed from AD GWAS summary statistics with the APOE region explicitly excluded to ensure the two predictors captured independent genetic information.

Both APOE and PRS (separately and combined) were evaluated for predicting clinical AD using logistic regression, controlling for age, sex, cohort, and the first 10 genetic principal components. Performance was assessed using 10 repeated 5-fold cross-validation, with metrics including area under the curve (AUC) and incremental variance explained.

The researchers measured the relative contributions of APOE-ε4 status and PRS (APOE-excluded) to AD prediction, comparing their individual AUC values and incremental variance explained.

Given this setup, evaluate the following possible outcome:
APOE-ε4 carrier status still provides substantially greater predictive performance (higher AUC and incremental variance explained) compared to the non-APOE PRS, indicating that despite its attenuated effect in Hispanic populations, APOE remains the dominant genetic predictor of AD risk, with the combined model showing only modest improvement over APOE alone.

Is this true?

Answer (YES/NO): NO